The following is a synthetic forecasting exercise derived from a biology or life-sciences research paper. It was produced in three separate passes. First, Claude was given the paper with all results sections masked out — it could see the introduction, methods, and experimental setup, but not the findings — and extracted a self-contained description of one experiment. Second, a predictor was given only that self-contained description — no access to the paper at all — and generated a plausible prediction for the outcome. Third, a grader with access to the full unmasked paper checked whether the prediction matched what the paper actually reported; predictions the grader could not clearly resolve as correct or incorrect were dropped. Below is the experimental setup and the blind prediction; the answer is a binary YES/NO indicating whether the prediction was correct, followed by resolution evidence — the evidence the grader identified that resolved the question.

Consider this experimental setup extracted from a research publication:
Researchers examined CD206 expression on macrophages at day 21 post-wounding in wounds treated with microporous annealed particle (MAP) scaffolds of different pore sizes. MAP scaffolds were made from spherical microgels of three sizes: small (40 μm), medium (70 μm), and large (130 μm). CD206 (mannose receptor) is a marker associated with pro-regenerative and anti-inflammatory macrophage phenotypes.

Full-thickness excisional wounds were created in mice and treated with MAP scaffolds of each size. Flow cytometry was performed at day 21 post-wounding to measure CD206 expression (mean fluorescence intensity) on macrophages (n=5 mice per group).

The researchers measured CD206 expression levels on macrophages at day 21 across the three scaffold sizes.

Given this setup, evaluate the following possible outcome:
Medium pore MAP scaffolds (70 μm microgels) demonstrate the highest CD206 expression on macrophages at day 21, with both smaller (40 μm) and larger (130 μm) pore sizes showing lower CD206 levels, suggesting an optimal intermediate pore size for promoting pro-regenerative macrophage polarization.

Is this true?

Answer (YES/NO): NO